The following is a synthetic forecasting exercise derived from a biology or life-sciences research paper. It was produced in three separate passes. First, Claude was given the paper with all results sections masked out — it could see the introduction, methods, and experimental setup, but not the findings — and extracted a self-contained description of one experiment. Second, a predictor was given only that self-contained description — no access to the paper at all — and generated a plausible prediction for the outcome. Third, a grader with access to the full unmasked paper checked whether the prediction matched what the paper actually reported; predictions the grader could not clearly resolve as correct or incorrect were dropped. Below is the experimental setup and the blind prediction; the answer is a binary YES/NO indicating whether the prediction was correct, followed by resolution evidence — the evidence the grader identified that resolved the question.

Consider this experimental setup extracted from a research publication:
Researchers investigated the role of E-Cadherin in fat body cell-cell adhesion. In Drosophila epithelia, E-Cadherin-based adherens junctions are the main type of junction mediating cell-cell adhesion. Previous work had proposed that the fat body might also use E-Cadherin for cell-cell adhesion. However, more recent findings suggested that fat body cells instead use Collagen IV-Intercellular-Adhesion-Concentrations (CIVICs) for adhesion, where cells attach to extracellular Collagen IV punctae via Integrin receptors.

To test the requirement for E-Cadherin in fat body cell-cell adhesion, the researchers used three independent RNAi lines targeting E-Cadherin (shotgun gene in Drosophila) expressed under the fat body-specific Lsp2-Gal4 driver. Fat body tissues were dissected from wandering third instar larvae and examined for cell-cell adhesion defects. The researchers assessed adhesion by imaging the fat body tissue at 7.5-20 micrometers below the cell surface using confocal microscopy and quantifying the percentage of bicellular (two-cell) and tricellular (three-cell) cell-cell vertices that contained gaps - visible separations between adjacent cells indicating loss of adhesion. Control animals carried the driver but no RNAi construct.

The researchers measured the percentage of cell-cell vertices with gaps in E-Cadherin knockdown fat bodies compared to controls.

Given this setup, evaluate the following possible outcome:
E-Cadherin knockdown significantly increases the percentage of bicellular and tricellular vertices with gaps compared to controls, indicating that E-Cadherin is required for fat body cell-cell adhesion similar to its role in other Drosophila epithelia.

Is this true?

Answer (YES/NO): NO